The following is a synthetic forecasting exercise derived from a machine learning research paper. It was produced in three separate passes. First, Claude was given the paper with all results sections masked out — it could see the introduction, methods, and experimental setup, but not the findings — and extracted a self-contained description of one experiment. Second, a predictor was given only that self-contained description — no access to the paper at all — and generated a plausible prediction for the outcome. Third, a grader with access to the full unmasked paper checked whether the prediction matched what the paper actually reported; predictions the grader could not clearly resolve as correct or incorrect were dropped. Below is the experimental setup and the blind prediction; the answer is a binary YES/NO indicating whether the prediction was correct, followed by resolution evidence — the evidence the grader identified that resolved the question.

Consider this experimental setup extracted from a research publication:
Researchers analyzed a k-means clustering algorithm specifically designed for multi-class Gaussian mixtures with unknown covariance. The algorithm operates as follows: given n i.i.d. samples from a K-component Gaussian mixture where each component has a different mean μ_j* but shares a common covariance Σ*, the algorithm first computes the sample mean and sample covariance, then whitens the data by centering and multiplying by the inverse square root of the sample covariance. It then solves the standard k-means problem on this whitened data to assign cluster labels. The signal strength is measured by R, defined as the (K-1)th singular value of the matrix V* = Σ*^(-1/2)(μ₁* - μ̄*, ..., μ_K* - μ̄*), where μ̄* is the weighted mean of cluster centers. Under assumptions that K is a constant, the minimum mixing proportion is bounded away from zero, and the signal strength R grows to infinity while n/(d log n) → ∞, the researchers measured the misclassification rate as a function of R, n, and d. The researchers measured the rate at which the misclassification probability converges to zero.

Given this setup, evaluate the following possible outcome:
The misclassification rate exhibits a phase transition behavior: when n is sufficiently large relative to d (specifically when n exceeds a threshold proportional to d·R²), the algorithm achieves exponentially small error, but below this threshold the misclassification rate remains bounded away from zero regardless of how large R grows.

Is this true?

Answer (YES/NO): NO